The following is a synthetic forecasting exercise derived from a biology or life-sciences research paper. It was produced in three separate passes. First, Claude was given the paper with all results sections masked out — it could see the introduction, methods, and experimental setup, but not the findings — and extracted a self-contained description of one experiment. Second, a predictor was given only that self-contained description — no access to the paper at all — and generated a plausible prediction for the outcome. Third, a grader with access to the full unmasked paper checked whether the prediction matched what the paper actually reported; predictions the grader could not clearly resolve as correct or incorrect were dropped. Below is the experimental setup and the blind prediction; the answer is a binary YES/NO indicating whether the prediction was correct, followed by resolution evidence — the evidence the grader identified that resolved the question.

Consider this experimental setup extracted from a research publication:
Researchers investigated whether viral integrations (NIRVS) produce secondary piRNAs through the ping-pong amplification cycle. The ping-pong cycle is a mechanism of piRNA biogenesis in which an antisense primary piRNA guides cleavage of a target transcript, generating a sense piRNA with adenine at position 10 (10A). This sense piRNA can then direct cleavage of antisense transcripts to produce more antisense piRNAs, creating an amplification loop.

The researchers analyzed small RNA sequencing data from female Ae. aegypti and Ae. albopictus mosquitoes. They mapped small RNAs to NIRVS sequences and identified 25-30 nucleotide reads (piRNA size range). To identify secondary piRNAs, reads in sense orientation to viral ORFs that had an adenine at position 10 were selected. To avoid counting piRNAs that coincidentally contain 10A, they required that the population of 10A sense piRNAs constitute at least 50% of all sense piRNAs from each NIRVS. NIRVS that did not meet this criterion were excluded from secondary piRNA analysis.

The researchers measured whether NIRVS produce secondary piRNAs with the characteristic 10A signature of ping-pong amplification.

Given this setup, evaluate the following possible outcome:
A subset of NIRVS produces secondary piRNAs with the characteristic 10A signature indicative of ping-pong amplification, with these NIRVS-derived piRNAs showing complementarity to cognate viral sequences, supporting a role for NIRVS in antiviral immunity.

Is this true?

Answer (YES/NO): YES